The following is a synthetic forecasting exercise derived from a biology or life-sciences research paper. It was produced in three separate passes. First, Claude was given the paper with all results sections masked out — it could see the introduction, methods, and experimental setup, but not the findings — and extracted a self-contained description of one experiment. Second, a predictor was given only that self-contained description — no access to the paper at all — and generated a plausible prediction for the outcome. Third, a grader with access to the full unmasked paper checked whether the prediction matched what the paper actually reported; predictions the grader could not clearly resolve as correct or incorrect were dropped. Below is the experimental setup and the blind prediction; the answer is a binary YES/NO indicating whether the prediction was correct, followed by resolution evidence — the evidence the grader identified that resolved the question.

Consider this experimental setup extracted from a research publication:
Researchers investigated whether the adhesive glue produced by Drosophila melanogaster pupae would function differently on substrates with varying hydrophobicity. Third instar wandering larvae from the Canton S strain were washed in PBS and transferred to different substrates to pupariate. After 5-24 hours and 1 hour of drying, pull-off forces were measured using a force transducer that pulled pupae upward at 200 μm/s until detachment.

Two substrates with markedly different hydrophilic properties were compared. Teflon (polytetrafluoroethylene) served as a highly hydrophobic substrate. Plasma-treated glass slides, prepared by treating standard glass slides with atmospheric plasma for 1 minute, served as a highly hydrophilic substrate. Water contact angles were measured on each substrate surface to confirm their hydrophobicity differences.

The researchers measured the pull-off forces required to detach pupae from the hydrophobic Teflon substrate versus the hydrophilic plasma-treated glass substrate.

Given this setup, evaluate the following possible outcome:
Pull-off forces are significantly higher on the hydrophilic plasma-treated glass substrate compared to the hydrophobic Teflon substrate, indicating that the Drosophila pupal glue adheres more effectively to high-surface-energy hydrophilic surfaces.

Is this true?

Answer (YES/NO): YES